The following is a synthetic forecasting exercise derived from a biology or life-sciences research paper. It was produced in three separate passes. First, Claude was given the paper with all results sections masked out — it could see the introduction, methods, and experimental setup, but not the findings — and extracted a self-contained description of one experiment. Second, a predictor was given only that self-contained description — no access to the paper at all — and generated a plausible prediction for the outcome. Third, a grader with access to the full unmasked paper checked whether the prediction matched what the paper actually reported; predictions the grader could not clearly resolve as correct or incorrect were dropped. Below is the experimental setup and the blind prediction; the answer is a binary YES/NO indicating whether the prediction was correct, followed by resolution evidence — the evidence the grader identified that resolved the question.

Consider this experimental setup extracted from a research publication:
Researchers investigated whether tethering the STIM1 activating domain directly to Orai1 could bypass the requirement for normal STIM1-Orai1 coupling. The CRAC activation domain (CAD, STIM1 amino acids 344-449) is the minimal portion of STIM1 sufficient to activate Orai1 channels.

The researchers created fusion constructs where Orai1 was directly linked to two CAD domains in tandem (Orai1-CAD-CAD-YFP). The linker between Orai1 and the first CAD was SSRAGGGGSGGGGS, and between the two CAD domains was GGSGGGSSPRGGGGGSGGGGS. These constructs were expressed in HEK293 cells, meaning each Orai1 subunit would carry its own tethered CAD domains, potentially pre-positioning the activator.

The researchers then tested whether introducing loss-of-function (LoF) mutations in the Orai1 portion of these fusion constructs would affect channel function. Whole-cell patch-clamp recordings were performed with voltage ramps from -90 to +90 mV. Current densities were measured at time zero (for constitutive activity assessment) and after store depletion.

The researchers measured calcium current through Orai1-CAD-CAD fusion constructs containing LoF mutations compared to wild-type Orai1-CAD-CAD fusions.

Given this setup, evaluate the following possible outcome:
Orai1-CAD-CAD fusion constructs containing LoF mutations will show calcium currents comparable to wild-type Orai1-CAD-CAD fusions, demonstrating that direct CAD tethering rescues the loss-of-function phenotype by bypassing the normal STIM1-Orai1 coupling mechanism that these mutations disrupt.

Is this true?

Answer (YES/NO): NO